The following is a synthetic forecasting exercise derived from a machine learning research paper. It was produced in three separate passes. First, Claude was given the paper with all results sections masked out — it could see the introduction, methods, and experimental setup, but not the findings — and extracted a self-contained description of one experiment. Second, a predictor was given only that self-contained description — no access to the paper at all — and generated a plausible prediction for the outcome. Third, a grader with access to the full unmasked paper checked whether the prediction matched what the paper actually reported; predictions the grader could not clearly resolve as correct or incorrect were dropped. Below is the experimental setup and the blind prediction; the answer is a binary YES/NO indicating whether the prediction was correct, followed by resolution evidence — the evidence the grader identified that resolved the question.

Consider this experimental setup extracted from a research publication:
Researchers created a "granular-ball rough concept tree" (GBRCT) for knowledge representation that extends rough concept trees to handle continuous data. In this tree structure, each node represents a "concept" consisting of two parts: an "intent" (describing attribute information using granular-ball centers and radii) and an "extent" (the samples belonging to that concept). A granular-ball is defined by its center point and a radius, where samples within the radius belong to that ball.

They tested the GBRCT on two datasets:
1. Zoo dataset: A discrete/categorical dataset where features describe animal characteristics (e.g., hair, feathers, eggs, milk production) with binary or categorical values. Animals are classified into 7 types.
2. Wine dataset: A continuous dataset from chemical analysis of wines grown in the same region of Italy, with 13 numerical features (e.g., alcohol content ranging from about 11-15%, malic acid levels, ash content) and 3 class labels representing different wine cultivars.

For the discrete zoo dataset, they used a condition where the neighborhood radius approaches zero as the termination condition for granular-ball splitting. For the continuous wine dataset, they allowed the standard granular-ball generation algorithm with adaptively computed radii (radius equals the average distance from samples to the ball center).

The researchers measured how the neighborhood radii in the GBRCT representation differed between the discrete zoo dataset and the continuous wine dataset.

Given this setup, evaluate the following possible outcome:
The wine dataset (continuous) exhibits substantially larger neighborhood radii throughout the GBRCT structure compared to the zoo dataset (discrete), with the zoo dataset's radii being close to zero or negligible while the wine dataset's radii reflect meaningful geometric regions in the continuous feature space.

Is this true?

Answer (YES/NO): YES